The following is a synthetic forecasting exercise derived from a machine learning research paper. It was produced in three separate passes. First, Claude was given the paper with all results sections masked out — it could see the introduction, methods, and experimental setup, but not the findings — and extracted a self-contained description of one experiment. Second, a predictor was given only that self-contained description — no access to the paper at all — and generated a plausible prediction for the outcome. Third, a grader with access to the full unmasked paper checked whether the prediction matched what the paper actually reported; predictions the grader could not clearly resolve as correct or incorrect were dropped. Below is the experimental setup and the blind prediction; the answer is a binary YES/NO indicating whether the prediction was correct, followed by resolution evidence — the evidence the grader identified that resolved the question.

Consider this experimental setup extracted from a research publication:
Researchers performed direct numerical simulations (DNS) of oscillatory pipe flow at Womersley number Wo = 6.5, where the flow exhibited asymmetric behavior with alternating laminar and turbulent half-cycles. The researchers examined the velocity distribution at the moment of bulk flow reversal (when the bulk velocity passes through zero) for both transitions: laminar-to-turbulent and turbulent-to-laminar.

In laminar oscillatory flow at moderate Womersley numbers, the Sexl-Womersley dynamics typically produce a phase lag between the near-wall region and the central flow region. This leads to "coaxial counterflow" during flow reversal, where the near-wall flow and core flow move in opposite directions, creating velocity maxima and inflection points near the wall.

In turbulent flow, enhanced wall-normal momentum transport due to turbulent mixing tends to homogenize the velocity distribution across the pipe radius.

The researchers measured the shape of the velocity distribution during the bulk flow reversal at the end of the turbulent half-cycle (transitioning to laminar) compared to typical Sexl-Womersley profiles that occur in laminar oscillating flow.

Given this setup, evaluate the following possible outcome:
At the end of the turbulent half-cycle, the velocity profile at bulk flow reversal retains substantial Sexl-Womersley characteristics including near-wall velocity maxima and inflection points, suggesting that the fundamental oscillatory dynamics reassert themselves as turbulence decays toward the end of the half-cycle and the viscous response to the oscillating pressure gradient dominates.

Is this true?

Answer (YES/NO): NO